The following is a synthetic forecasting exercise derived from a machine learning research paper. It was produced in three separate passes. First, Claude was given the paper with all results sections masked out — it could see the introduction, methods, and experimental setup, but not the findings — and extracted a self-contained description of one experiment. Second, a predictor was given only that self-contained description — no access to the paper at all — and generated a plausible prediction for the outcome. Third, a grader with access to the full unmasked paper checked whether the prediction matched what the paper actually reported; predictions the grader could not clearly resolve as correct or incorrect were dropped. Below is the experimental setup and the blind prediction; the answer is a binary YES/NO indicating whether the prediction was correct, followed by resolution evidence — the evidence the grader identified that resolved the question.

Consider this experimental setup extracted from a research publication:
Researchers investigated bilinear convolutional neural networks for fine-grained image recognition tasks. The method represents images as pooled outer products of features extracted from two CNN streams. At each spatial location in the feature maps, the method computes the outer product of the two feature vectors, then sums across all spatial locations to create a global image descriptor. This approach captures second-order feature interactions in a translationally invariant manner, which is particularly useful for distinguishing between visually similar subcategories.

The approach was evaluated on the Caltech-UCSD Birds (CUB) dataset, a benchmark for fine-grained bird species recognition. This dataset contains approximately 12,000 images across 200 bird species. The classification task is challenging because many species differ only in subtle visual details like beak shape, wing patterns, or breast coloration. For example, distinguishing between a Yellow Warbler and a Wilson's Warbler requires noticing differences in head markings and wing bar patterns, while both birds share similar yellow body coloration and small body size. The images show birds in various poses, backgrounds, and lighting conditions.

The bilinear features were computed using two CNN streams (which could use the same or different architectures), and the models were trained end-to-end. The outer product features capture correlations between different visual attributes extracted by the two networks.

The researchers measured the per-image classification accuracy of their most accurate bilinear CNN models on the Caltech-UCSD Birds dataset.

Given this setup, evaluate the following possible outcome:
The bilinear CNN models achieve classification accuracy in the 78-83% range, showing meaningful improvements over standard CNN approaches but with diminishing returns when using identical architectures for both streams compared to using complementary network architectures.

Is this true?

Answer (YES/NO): NO